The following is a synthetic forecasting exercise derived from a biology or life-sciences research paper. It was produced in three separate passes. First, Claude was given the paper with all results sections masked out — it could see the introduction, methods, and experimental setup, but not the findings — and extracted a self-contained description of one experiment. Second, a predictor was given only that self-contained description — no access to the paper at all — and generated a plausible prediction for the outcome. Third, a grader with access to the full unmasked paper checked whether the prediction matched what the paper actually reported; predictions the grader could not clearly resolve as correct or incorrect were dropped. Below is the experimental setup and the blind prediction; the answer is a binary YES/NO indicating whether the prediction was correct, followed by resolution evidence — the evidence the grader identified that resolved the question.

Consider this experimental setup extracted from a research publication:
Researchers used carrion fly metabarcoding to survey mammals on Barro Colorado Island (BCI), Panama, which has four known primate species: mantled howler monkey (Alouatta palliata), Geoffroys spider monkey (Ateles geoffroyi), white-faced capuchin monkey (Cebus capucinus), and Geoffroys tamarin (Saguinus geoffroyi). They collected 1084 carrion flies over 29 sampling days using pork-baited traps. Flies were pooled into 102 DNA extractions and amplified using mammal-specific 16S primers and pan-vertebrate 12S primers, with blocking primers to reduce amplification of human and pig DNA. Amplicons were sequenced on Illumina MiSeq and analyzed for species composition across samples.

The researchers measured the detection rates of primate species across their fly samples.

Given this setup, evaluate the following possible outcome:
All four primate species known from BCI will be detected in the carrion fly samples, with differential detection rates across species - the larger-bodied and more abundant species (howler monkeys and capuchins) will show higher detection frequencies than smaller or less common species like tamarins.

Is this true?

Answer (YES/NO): NO